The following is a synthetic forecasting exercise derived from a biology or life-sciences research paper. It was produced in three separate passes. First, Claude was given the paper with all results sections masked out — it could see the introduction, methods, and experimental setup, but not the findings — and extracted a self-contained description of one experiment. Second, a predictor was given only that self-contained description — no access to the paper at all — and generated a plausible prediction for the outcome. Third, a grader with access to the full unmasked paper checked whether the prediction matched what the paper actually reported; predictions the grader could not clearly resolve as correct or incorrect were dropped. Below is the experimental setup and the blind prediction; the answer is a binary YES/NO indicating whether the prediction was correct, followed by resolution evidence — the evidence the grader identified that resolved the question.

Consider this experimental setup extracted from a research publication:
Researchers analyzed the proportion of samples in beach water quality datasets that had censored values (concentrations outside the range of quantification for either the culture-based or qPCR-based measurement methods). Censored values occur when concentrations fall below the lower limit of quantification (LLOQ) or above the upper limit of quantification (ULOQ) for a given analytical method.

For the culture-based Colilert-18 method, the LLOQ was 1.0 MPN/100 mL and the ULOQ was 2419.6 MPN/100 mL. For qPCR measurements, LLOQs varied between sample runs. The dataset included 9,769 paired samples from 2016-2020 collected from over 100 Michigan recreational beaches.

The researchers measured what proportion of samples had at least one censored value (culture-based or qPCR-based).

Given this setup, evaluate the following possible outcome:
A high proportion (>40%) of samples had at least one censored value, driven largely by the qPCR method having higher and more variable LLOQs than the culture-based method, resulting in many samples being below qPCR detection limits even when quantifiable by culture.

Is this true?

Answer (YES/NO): NO